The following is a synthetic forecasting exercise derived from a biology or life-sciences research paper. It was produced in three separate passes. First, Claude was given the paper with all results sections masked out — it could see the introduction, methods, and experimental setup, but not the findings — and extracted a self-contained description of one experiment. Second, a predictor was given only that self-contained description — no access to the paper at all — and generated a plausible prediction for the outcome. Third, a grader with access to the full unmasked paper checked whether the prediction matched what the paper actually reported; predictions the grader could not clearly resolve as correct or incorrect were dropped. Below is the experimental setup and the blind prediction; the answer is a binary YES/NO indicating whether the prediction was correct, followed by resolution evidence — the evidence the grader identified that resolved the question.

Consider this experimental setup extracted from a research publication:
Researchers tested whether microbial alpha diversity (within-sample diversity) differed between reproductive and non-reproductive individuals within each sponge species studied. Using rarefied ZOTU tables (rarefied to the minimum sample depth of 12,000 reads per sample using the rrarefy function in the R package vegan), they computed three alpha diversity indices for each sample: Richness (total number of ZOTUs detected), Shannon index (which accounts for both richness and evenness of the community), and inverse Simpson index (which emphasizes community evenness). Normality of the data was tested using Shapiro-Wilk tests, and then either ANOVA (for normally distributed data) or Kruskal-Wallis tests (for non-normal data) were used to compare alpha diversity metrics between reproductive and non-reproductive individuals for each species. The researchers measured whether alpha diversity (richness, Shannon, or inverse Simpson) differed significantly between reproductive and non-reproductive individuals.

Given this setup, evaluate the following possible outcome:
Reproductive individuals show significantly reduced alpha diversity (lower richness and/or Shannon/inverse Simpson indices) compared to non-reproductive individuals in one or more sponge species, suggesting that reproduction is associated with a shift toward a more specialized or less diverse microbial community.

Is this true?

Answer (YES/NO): NO